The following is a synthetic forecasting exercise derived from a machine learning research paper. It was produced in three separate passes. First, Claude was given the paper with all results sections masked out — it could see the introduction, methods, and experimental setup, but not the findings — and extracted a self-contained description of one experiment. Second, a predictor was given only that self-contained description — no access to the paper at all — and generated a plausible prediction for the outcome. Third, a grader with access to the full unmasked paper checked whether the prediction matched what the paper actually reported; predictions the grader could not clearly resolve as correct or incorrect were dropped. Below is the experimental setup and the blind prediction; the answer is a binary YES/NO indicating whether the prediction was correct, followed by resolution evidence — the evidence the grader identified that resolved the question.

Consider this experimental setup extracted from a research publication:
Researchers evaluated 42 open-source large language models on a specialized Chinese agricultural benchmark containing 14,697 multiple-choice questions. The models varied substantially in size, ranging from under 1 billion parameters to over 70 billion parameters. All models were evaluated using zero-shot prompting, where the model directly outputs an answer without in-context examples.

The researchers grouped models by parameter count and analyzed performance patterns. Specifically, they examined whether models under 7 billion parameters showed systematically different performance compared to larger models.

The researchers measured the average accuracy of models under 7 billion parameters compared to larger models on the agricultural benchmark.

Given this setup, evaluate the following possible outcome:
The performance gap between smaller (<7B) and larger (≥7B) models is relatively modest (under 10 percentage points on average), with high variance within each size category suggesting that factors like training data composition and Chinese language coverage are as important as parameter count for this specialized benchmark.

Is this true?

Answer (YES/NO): NO